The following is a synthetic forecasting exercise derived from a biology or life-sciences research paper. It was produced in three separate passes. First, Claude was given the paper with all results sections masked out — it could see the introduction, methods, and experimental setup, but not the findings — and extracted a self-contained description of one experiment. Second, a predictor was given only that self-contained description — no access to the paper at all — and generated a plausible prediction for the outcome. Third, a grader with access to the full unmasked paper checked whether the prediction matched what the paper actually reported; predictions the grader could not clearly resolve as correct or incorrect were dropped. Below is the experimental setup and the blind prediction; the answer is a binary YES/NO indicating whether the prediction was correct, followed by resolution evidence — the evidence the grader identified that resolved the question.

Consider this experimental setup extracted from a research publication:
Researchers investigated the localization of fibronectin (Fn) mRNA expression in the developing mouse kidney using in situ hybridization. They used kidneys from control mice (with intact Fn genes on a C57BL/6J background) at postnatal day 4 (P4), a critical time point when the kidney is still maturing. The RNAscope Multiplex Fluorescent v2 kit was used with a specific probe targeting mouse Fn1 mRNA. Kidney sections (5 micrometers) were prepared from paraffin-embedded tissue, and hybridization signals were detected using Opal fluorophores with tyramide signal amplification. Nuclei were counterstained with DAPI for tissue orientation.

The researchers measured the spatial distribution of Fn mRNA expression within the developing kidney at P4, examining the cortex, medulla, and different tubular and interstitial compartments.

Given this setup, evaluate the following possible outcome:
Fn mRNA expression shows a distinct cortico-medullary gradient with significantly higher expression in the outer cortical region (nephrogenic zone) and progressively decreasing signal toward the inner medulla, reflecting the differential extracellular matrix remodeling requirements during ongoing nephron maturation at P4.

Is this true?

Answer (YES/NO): NO